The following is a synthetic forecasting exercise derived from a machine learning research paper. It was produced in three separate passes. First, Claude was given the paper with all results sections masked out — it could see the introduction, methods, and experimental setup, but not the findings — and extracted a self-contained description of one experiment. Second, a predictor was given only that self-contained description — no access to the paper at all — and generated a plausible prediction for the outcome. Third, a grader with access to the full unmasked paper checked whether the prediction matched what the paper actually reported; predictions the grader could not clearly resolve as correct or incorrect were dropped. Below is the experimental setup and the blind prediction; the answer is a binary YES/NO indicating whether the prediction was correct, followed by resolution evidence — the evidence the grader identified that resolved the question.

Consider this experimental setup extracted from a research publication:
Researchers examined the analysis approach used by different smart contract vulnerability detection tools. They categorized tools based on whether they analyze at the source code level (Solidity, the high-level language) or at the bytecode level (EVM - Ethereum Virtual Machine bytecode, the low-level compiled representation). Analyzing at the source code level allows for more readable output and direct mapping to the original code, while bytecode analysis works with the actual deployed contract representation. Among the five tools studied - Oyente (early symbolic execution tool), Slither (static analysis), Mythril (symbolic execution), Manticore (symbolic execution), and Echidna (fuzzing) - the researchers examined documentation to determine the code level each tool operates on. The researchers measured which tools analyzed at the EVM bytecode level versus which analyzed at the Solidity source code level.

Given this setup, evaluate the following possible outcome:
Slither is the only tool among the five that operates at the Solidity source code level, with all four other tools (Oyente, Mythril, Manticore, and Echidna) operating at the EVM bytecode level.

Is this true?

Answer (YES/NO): NO